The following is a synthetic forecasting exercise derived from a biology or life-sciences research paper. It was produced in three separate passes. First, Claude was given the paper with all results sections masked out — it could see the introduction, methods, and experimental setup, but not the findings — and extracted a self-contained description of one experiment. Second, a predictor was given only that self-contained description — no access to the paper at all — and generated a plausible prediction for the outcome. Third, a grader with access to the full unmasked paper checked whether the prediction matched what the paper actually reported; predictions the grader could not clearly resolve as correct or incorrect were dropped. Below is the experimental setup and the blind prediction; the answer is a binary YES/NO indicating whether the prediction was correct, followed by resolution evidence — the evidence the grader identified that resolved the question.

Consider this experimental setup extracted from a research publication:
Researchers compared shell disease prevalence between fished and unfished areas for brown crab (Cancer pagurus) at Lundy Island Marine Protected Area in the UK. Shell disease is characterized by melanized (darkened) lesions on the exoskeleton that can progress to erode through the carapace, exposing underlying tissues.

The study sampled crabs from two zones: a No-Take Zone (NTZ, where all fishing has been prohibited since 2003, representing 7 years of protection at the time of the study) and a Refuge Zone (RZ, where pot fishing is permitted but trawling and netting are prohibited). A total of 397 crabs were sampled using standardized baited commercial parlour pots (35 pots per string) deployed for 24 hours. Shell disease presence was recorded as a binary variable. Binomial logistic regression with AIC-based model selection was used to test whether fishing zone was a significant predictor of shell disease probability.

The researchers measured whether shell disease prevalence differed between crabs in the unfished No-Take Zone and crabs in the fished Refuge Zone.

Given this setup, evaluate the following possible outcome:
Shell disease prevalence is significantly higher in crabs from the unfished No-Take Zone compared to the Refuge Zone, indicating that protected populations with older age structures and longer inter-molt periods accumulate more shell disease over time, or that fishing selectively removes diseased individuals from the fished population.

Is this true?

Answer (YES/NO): NO